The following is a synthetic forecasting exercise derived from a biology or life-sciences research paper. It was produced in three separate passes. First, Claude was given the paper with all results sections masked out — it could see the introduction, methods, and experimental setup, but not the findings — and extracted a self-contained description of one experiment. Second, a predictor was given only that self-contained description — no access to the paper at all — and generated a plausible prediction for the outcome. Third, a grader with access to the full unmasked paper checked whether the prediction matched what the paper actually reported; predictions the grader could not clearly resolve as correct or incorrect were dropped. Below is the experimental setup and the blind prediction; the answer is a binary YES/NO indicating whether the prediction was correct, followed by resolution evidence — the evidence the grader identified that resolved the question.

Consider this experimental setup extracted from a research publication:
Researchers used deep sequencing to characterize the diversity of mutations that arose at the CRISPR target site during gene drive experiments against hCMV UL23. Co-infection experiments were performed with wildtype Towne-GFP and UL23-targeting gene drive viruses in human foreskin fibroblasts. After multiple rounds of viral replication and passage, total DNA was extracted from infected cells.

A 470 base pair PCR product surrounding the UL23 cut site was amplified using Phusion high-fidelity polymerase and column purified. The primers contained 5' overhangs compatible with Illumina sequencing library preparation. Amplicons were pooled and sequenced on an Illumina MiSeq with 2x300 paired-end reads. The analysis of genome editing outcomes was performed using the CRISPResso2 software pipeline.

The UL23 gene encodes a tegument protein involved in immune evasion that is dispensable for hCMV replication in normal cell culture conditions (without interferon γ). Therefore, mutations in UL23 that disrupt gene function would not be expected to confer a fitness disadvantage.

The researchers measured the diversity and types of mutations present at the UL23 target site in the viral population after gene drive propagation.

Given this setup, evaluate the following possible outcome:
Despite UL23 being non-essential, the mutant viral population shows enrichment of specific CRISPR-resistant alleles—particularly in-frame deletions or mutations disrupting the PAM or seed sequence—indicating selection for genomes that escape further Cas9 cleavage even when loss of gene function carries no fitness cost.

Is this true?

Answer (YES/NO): NO